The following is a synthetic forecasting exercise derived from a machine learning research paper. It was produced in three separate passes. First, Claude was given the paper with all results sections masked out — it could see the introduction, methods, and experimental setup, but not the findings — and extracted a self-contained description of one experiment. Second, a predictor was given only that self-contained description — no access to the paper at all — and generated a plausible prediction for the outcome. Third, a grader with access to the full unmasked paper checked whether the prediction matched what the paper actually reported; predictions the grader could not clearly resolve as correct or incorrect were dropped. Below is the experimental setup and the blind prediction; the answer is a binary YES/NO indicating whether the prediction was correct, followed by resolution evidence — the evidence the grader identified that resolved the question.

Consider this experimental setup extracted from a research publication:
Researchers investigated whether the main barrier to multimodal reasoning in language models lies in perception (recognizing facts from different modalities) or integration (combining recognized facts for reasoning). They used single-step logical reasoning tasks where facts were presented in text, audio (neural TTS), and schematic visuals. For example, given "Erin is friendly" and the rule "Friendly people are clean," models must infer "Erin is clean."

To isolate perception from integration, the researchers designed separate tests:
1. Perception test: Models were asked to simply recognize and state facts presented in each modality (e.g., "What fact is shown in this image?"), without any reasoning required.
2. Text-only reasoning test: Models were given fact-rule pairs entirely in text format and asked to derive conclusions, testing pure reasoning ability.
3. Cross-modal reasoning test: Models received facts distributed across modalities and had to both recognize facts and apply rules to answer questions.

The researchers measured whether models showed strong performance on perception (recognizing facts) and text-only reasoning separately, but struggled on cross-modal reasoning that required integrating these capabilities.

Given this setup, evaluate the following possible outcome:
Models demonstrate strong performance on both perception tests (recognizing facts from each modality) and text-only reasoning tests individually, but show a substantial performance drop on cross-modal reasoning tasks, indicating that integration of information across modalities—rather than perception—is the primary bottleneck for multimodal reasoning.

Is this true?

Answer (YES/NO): YES